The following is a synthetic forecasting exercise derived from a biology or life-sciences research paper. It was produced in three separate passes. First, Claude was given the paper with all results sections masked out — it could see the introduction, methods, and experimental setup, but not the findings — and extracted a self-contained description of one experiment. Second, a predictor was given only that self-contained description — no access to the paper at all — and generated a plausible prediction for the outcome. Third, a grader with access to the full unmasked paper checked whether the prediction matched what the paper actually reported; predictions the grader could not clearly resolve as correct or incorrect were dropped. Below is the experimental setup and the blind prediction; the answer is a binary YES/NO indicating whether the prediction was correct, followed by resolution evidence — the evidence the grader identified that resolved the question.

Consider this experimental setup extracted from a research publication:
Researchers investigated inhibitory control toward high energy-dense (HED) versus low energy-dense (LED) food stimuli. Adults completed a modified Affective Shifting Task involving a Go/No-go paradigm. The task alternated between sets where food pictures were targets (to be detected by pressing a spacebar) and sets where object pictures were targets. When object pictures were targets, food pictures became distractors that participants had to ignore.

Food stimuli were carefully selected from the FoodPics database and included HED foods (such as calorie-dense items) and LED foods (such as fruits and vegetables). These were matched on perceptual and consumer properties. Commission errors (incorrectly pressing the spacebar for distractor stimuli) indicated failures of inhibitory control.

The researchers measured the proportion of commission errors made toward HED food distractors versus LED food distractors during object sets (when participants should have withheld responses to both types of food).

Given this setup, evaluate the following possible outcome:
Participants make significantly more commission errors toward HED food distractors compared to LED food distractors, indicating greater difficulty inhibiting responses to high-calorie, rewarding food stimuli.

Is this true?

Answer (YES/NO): YES